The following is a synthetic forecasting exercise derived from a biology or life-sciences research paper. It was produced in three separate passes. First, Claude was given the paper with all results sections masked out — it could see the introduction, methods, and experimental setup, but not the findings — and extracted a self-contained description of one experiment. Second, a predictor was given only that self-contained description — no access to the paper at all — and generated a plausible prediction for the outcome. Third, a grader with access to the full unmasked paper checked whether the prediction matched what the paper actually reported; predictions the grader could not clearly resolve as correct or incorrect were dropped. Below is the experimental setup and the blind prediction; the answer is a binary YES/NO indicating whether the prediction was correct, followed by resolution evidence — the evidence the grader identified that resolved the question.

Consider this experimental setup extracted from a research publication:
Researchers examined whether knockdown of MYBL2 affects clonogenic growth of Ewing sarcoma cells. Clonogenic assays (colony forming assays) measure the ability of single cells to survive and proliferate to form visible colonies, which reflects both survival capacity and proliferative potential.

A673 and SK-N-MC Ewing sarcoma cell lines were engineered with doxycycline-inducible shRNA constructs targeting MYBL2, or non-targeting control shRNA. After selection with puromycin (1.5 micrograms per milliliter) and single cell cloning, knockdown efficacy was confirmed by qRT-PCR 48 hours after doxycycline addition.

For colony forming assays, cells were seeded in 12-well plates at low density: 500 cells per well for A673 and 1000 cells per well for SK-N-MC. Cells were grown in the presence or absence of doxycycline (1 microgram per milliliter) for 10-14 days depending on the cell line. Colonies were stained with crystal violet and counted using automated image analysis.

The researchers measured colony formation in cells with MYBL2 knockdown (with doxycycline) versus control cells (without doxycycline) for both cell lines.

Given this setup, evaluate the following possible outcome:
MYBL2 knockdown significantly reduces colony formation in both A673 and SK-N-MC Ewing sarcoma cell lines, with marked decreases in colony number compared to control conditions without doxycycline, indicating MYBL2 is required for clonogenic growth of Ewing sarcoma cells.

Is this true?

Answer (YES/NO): YES